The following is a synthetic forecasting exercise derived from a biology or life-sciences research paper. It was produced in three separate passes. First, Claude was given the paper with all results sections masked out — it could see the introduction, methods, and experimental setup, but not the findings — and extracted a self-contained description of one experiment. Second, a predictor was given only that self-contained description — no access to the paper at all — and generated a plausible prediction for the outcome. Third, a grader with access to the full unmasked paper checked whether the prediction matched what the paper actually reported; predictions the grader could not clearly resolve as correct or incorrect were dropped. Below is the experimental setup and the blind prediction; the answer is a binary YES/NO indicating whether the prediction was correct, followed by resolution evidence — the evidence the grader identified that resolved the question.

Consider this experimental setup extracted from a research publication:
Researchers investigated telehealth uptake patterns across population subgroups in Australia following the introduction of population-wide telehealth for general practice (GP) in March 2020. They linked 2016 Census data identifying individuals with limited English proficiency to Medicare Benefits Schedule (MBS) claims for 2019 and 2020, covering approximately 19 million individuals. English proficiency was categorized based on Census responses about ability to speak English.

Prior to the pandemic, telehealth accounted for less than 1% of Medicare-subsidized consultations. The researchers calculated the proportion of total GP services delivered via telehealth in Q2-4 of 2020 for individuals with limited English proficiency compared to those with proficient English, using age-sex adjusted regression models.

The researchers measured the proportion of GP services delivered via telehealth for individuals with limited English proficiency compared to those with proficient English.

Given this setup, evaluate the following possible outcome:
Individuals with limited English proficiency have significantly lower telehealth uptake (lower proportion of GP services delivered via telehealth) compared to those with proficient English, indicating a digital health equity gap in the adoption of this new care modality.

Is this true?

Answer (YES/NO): YES